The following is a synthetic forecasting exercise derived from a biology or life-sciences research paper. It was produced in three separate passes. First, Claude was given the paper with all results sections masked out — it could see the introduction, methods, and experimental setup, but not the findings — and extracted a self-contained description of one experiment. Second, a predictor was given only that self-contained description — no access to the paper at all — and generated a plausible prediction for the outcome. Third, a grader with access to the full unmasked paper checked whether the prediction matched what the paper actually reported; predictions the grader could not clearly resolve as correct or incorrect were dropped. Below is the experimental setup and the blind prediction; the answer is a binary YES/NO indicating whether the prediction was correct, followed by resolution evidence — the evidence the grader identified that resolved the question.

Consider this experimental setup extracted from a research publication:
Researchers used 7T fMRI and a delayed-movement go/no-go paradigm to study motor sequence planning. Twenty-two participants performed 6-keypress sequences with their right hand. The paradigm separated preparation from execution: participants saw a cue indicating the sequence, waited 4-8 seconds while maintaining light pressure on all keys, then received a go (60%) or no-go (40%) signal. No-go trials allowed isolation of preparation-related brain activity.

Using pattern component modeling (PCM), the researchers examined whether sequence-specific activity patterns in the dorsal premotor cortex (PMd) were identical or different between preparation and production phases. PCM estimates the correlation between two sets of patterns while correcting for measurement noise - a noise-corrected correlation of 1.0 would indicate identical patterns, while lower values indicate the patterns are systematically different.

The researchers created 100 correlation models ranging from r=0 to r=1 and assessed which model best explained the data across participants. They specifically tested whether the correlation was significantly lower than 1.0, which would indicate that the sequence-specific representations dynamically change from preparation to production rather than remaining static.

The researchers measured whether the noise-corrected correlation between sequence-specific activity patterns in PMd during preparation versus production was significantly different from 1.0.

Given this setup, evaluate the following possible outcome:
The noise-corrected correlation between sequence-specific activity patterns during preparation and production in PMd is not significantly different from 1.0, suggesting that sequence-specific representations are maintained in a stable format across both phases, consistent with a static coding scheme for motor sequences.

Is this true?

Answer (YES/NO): YES